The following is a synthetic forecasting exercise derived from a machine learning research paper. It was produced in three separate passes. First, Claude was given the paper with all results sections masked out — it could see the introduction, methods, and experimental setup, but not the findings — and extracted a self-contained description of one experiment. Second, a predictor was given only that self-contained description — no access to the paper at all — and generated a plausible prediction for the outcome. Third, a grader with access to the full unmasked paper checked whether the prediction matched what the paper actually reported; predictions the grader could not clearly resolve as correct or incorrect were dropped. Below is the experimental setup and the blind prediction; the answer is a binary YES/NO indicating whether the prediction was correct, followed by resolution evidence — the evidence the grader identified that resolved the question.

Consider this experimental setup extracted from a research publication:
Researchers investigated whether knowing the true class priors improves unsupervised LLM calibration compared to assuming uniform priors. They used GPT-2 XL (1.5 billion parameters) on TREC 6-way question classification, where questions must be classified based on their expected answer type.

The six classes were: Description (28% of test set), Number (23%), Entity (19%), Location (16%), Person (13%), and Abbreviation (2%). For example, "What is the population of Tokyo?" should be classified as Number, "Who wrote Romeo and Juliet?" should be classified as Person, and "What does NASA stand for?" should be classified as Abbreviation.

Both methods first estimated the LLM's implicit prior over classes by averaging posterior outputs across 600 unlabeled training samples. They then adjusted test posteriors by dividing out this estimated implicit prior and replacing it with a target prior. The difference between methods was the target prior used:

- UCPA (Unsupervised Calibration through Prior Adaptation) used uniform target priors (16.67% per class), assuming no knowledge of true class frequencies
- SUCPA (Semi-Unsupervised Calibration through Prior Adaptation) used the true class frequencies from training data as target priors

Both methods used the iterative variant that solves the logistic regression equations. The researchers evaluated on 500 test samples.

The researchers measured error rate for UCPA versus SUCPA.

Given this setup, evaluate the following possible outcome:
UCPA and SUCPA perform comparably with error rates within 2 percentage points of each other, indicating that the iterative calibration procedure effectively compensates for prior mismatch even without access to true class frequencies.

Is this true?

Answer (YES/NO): NO